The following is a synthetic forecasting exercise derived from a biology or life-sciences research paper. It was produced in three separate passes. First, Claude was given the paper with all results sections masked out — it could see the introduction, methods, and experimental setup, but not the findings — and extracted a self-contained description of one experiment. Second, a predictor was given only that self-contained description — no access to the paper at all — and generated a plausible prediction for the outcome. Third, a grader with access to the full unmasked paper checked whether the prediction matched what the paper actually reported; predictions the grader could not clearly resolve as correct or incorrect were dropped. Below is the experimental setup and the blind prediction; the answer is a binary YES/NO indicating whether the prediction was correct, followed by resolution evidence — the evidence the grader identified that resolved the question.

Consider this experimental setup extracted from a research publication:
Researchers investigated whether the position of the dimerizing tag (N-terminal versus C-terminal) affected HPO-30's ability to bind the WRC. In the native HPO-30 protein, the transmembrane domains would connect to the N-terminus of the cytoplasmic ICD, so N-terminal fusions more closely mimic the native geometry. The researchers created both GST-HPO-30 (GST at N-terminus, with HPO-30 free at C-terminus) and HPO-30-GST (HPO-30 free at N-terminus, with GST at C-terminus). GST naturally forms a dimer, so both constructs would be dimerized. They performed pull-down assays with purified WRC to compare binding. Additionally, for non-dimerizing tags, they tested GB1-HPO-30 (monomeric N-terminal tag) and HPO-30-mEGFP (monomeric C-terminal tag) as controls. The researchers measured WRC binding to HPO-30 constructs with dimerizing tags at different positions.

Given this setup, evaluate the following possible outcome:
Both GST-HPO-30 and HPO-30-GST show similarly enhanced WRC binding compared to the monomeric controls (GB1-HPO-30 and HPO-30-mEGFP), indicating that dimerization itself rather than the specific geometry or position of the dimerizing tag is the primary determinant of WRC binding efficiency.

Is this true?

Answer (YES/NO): YES